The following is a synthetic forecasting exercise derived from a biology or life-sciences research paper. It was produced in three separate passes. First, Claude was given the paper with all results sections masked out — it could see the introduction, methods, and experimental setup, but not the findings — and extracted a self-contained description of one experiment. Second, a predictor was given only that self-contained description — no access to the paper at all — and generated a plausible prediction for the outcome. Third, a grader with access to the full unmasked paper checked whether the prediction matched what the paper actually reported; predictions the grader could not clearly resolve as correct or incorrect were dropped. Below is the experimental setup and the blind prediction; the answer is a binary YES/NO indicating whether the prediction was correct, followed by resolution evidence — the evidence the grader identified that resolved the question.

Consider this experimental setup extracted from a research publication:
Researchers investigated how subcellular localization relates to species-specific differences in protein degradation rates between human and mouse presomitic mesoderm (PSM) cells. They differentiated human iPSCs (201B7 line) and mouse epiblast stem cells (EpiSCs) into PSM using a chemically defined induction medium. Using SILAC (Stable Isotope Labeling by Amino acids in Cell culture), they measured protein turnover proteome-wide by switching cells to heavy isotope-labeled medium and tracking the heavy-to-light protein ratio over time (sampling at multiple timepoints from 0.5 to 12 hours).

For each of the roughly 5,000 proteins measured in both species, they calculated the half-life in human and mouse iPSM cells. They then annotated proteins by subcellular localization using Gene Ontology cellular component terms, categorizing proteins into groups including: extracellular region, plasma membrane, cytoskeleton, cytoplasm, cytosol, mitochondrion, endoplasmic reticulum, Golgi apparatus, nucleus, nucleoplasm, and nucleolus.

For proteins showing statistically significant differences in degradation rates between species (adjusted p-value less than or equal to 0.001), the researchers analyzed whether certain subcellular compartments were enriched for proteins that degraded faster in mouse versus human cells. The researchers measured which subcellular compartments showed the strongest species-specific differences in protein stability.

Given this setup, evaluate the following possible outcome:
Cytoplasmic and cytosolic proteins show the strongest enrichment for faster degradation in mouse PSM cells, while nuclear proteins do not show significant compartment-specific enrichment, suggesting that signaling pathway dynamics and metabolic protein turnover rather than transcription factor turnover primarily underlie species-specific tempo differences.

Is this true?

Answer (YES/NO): NO